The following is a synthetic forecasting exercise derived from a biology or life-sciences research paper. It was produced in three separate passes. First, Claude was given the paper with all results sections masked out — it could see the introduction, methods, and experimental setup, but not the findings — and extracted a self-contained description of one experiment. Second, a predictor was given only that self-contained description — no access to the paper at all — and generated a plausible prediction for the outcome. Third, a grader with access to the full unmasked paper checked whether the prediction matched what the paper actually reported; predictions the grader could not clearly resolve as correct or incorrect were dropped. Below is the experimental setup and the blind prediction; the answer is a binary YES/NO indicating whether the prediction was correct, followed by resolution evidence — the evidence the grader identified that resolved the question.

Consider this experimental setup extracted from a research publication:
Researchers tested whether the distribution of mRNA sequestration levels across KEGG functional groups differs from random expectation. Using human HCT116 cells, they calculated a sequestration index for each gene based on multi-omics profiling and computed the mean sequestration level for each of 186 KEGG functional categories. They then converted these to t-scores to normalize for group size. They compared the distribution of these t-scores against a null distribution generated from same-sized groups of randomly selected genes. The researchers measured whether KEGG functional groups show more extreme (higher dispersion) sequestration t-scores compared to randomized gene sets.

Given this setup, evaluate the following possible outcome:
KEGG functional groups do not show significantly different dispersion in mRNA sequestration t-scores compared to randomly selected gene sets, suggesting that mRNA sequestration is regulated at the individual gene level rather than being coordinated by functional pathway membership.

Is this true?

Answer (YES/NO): NO